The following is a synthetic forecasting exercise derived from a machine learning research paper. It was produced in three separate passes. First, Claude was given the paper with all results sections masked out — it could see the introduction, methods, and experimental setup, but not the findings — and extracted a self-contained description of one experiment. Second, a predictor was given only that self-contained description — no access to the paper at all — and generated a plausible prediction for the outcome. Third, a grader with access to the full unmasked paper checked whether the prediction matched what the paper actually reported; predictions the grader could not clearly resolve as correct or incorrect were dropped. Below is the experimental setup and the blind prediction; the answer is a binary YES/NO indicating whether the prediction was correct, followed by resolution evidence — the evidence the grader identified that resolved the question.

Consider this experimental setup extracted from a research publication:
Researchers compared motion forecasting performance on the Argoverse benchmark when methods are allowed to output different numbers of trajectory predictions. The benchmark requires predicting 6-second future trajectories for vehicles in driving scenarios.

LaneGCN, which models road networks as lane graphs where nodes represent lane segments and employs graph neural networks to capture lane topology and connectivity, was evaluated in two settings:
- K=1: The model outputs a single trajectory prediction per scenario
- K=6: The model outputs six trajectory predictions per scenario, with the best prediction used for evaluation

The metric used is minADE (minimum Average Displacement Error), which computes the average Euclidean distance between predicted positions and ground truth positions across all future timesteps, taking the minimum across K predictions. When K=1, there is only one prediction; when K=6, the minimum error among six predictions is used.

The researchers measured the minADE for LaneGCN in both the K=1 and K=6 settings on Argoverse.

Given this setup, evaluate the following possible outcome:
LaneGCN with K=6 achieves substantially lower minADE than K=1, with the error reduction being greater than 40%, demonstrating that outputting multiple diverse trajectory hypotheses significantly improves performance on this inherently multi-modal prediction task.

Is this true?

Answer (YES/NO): YES